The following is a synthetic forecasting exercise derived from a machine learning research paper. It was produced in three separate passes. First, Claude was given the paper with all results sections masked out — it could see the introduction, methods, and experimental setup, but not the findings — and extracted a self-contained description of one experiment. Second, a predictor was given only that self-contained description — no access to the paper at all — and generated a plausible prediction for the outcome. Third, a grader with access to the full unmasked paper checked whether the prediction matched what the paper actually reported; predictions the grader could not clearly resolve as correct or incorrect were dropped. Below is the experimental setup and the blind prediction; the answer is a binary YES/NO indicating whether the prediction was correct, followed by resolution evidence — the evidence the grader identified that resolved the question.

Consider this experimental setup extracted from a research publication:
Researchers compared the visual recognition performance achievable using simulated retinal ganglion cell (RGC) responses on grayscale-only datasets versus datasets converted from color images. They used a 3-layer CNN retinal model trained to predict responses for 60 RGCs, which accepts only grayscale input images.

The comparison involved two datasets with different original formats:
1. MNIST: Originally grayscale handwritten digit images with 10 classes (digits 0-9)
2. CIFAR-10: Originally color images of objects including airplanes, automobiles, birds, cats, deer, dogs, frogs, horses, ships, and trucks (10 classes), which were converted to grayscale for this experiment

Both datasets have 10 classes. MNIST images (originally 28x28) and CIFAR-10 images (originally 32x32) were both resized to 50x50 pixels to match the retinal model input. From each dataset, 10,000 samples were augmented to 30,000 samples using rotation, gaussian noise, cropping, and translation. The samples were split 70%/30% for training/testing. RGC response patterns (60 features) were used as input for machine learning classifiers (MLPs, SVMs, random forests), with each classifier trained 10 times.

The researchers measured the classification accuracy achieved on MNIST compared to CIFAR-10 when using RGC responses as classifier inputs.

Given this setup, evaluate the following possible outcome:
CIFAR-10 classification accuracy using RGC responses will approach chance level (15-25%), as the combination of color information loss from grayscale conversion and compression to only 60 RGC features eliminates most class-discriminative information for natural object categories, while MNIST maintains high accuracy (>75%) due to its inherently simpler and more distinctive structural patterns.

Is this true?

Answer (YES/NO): NO